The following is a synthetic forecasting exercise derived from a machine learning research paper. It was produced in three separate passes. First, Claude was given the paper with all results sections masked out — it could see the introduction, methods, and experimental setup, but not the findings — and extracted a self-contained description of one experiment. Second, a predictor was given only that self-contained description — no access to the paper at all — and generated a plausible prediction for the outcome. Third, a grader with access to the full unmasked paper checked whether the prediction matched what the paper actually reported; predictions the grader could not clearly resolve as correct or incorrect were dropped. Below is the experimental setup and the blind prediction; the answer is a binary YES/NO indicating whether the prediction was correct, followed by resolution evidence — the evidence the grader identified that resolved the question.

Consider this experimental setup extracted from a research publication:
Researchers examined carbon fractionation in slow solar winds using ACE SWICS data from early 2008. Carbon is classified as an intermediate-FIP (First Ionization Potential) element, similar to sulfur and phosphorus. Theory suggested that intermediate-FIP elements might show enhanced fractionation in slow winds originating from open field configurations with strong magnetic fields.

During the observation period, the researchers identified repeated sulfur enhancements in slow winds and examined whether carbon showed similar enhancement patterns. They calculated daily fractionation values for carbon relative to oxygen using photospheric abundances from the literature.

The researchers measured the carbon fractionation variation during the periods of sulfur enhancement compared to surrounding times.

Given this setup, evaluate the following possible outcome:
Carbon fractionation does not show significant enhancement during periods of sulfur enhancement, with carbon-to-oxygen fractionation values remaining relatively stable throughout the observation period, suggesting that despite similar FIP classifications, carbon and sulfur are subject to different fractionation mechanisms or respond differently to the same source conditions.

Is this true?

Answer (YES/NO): YES